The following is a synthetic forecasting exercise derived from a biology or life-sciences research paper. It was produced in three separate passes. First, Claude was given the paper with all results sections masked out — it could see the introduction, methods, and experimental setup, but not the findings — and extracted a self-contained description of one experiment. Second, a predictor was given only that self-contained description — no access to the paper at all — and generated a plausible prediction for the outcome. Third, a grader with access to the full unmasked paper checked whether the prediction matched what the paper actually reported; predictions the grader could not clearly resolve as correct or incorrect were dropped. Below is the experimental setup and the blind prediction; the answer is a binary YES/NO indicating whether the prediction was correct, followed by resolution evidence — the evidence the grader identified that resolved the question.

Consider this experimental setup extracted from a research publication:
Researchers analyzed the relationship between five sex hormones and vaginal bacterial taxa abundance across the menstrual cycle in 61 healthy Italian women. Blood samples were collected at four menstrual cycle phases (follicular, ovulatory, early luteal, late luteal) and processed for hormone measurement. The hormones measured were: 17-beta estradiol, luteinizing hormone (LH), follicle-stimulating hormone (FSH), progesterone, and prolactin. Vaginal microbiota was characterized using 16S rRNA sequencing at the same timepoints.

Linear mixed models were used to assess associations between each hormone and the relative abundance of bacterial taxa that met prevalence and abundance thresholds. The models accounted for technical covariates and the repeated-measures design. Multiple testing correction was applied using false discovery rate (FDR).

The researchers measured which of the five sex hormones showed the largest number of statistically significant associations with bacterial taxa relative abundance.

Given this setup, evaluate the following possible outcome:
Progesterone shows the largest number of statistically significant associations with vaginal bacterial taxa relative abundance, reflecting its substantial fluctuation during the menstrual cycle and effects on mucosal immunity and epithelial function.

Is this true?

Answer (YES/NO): NO